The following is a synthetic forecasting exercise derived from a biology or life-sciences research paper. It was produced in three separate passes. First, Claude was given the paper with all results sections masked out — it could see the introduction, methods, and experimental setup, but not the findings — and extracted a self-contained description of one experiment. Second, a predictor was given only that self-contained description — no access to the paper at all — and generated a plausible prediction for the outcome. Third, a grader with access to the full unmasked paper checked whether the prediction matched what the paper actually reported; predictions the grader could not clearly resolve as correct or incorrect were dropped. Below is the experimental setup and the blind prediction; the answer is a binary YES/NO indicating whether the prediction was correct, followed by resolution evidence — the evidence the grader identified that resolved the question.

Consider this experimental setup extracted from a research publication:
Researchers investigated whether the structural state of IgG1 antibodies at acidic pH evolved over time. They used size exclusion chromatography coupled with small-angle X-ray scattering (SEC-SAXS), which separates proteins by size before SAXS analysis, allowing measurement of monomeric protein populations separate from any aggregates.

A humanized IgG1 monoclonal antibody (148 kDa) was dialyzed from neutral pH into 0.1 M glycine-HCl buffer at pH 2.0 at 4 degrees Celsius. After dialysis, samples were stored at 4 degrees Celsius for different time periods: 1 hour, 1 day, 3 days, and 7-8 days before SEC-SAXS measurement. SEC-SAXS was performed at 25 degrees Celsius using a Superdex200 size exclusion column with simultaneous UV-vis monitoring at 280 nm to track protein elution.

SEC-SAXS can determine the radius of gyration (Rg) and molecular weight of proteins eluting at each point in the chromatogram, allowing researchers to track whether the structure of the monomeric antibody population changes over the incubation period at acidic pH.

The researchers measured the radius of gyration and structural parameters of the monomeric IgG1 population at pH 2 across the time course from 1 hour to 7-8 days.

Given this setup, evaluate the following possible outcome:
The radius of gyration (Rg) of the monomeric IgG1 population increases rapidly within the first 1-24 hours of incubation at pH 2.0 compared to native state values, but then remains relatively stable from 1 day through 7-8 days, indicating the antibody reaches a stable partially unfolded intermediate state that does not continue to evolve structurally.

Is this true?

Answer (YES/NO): NO